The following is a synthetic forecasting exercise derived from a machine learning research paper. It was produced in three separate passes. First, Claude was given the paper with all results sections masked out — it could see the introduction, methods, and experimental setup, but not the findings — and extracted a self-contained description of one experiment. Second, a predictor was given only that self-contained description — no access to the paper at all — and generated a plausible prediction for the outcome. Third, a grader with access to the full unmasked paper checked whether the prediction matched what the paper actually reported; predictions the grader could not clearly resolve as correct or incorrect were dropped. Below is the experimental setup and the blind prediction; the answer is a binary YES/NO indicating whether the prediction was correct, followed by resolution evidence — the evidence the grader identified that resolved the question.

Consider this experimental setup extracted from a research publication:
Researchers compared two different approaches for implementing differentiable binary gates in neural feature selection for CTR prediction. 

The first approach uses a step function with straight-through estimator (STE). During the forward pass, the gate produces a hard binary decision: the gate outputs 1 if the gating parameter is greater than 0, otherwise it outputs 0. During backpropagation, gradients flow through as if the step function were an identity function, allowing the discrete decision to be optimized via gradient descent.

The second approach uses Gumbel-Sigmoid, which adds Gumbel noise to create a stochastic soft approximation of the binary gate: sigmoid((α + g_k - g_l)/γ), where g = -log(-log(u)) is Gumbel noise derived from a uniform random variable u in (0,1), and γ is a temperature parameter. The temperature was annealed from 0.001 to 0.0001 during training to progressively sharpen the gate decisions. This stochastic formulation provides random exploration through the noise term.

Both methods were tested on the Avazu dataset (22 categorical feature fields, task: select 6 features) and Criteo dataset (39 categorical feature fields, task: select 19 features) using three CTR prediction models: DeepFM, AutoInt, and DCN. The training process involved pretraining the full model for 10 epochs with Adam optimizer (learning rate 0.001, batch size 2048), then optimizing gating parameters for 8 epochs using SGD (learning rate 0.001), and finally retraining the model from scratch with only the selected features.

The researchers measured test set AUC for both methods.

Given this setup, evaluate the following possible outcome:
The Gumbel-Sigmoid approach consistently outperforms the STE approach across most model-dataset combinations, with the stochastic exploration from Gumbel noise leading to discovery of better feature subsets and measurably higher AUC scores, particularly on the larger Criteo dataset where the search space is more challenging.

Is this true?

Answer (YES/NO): NO